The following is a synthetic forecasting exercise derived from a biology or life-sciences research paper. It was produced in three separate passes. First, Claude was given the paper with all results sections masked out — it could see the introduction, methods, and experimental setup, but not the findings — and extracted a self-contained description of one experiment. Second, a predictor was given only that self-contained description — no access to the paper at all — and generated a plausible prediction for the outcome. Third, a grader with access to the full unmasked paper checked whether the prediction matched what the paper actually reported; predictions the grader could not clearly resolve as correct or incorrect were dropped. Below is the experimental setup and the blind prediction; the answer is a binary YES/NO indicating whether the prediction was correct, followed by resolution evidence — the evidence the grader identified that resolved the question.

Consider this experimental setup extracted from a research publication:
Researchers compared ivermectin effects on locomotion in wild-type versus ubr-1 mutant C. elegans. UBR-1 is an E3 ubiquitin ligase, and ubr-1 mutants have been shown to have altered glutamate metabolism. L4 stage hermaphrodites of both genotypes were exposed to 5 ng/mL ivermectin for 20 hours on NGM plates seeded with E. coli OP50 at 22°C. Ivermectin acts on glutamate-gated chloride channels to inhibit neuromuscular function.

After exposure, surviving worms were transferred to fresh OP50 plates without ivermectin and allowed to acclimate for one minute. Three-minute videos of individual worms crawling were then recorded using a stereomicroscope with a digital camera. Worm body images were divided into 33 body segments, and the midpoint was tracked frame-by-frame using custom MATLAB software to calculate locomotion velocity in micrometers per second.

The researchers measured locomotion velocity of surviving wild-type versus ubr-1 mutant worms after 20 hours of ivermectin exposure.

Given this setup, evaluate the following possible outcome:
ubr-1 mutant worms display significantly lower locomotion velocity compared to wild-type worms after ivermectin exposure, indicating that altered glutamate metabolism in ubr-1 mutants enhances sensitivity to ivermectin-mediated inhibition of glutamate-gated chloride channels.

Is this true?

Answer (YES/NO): NO